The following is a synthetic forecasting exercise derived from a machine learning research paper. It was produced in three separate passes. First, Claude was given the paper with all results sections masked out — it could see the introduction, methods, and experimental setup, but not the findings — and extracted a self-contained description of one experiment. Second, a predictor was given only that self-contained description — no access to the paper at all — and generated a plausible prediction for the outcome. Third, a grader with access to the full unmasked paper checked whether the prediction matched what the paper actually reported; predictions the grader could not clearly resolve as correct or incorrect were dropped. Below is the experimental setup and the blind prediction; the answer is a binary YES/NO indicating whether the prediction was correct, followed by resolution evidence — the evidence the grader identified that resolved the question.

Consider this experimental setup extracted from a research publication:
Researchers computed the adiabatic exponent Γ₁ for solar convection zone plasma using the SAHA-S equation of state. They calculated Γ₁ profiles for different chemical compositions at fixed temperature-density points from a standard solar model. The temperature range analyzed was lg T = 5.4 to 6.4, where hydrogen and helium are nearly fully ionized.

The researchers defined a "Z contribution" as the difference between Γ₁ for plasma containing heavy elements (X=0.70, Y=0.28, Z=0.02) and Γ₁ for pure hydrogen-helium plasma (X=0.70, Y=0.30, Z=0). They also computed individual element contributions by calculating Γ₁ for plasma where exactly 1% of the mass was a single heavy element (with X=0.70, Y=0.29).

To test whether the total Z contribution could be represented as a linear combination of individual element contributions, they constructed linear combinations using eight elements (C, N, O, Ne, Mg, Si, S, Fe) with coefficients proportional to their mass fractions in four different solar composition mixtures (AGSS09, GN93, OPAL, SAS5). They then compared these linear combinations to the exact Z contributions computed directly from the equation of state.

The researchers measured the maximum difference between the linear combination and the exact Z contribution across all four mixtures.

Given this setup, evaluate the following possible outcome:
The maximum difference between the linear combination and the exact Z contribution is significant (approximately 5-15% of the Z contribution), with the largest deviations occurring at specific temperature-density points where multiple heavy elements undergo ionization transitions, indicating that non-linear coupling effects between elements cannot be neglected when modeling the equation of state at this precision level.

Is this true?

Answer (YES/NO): NO